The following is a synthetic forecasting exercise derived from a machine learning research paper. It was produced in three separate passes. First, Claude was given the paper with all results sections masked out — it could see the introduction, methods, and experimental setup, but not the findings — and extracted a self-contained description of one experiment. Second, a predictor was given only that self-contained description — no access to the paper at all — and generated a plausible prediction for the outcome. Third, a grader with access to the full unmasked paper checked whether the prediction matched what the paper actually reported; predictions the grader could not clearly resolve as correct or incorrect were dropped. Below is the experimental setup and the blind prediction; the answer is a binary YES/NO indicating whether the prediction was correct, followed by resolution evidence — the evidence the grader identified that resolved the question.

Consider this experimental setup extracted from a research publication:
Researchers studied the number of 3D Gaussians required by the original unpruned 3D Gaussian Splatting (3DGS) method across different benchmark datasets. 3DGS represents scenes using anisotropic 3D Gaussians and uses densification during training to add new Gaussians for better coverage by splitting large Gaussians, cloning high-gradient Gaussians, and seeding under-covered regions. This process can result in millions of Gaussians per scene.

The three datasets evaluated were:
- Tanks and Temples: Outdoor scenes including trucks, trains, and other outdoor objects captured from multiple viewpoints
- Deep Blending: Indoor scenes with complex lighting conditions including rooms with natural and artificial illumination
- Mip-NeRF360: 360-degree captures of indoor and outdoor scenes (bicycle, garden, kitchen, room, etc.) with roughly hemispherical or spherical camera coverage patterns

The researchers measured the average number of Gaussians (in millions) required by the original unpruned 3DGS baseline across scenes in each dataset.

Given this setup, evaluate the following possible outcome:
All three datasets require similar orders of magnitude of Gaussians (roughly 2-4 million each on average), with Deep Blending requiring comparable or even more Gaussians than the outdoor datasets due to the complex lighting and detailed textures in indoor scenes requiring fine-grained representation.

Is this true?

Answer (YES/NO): NO